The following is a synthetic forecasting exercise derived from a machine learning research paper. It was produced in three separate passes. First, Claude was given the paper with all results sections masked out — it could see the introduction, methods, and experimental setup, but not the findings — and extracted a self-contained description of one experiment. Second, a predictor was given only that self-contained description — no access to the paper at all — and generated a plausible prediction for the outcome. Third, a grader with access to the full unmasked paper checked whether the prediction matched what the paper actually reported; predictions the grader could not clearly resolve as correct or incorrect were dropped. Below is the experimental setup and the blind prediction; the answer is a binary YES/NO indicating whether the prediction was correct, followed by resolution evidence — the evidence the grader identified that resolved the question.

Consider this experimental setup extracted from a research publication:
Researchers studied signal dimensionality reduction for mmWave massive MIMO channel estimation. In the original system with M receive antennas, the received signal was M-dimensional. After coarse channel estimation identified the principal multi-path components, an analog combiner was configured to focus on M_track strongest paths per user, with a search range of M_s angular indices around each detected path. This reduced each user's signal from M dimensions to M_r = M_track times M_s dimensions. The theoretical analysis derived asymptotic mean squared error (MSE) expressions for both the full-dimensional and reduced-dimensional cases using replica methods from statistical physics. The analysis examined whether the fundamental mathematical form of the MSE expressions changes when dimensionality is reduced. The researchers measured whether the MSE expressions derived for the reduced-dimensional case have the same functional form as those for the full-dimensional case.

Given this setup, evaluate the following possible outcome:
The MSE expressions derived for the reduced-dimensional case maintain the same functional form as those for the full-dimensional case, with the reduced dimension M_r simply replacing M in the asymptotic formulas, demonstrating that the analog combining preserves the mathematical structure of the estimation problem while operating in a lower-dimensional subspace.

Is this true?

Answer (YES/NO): YES